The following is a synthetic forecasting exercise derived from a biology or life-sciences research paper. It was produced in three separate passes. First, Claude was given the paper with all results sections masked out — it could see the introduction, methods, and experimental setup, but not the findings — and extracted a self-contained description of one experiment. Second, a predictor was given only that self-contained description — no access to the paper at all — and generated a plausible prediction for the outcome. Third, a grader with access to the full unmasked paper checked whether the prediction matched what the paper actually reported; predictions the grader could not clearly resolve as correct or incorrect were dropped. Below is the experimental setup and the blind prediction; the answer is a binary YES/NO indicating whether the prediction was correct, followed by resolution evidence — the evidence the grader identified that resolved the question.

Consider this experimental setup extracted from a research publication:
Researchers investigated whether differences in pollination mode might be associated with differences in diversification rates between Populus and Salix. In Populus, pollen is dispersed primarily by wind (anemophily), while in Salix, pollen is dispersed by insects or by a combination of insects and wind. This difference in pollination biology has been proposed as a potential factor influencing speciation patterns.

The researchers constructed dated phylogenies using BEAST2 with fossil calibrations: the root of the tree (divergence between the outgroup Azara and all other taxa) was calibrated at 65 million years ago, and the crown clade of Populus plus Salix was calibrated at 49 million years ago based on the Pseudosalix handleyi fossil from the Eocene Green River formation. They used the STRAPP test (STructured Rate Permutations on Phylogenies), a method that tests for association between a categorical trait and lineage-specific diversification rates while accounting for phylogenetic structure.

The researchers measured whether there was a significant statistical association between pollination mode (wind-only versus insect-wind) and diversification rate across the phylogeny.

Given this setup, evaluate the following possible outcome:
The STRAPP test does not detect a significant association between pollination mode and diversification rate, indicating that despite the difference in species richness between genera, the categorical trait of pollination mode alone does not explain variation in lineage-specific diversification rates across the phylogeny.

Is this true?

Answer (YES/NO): YES